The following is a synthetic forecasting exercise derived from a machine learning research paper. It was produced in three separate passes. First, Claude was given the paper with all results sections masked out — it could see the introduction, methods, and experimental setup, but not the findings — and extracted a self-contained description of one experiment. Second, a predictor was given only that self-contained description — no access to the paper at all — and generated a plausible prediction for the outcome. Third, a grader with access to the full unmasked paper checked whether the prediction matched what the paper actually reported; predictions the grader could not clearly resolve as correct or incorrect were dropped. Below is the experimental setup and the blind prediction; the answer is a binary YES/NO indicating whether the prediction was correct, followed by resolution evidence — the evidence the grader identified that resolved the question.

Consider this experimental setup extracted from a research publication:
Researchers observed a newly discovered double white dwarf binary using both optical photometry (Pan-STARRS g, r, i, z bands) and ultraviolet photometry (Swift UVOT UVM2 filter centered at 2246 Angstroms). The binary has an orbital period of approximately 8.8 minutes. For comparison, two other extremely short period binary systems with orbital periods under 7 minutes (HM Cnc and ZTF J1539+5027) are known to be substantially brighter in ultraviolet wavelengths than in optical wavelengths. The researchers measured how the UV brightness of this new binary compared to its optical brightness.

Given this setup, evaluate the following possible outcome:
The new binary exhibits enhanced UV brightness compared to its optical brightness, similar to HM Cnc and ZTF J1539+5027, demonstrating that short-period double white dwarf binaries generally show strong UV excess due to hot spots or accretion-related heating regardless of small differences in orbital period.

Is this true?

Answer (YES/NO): NO